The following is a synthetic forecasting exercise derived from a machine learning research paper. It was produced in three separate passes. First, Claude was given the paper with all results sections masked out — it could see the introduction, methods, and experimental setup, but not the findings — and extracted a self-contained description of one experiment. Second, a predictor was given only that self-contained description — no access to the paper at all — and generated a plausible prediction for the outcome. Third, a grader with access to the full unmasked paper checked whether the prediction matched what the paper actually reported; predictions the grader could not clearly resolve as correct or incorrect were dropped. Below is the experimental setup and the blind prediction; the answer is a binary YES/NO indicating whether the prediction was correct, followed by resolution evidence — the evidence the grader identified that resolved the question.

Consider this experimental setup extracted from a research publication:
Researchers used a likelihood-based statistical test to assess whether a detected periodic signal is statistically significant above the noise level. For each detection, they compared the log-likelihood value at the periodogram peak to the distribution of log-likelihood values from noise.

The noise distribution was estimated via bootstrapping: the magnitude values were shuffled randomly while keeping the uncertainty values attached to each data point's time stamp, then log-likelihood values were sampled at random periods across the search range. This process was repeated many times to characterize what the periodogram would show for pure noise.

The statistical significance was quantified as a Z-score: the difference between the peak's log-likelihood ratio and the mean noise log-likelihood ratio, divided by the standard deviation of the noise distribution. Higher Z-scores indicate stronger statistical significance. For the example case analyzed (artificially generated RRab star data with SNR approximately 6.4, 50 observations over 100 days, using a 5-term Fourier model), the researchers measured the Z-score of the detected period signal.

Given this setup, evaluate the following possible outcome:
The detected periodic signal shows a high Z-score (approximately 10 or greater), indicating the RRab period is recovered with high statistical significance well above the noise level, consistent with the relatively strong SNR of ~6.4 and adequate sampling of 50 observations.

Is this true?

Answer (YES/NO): NO